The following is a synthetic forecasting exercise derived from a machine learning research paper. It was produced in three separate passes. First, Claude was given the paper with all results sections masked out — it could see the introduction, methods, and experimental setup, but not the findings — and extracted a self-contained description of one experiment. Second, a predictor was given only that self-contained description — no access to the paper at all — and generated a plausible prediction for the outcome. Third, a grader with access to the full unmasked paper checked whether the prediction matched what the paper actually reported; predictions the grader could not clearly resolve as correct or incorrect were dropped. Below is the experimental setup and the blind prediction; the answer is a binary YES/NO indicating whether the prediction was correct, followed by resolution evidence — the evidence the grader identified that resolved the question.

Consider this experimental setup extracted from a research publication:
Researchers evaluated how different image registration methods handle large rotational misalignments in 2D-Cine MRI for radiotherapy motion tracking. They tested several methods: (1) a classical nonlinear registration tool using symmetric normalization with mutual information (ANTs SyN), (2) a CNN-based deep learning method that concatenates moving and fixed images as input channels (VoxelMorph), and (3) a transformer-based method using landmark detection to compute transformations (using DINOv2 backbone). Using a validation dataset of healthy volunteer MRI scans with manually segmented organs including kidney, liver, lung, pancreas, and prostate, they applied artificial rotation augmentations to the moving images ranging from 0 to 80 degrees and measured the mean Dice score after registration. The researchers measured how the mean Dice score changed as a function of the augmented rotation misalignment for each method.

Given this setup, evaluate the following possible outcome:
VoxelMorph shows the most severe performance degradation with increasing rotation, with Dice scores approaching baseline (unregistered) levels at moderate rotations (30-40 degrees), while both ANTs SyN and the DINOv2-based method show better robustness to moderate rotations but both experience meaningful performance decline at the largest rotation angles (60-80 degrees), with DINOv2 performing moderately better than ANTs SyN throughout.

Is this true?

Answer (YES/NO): NO